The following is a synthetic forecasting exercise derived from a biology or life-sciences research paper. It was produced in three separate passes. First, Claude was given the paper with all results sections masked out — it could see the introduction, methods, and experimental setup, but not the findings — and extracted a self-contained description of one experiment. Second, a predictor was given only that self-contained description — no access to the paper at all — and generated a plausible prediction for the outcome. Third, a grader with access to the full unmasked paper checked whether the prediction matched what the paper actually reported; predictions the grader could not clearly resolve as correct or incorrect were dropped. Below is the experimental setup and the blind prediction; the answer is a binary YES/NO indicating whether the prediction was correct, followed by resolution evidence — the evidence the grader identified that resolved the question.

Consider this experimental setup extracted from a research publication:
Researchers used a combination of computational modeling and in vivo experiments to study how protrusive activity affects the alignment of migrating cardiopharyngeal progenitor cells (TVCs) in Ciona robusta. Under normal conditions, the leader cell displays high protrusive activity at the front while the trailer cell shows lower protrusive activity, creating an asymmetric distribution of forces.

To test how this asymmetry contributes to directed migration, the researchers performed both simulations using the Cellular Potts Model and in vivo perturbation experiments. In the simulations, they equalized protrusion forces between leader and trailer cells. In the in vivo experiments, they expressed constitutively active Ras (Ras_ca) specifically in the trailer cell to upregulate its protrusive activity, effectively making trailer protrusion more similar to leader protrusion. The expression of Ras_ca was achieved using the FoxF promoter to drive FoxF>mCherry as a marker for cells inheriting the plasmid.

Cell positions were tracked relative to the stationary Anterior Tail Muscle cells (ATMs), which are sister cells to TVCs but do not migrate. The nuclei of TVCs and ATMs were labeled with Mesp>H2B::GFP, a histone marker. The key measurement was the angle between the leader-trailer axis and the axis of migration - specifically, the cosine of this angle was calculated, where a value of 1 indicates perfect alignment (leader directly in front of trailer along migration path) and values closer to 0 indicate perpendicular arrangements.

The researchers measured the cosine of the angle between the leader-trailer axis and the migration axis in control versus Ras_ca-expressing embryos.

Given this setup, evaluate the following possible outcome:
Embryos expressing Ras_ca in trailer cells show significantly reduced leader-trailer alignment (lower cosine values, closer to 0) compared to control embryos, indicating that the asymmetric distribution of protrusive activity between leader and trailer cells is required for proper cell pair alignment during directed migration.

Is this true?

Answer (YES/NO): YES